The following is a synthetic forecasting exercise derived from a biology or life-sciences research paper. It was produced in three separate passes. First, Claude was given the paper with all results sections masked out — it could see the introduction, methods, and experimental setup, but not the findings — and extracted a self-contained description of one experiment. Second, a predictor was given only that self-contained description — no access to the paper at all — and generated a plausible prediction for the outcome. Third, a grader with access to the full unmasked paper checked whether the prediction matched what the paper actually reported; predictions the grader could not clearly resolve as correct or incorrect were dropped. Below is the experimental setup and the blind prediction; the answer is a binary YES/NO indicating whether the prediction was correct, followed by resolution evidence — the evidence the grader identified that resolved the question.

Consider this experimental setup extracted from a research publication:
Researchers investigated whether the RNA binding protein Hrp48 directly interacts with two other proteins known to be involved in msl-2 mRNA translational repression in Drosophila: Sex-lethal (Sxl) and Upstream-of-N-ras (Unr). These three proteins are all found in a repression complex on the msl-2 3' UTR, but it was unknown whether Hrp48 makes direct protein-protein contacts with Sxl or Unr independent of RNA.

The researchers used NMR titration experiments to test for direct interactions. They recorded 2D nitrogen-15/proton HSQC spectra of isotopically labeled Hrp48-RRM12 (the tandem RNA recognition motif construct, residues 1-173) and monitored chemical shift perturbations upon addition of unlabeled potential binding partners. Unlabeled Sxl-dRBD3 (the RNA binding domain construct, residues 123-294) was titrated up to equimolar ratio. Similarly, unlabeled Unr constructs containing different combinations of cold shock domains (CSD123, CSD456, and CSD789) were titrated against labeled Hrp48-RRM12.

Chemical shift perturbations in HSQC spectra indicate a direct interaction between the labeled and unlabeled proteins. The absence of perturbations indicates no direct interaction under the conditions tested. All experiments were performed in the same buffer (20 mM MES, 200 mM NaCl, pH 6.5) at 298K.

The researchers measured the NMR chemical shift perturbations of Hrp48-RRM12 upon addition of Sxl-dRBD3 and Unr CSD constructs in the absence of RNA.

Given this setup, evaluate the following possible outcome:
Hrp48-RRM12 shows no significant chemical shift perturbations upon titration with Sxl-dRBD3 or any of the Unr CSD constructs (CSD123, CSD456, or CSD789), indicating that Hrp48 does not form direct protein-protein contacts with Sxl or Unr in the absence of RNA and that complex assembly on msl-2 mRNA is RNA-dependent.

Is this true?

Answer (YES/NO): YES